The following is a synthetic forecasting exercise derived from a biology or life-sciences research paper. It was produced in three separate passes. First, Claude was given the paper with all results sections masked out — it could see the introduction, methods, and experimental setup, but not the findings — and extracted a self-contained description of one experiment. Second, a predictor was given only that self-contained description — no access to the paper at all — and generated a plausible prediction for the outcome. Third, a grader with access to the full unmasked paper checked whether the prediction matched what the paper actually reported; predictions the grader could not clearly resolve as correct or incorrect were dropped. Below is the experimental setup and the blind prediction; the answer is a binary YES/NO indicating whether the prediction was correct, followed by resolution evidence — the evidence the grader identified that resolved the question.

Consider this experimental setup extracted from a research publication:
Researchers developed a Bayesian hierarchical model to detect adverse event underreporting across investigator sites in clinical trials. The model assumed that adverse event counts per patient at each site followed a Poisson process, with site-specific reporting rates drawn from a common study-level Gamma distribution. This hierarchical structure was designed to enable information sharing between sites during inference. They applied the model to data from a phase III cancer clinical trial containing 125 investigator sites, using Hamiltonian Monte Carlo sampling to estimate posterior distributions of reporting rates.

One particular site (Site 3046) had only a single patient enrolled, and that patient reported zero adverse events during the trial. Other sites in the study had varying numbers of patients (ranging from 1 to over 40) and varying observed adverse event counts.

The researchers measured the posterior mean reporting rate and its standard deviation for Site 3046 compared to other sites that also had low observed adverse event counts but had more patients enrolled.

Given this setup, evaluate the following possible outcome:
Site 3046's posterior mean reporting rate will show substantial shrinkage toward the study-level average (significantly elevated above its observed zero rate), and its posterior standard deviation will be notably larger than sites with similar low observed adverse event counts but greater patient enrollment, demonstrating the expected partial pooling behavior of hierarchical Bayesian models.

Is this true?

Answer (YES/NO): YES